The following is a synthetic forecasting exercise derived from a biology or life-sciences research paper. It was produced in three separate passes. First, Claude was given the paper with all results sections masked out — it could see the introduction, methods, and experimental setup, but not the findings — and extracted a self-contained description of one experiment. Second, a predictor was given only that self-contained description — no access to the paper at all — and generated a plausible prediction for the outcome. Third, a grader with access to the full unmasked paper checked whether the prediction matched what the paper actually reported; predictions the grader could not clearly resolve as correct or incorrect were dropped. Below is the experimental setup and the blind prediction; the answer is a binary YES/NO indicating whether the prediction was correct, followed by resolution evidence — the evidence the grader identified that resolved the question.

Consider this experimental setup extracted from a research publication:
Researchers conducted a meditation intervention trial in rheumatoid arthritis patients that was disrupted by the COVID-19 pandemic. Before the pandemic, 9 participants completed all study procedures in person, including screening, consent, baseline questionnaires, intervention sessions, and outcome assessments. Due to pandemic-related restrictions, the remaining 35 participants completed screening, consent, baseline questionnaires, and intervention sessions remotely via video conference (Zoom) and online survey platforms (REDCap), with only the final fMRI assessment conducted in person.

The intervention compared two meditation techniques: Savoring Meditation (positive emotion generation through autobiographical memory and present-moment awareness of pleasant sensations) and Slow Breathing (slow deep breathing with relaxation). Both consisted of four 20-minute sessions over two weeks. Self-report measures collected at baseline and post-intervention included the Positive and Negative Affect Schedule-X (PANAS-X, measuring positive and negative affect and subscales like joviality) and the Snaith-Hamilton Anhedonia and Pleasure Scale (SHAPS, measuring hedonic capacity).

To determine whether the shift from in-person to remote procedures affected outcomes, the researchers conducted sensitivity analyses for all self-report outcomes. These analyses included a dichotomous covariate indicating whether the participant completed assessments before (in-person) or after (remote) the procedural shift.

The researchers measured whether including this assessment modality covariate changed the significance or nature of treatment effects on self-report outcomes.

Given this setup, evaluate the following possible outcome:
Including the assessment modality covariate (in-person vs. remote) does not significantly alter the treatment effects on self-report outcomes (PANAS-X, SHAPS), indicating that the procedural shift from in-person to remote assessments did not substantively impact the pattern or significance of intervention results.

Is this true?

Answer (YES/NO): YES